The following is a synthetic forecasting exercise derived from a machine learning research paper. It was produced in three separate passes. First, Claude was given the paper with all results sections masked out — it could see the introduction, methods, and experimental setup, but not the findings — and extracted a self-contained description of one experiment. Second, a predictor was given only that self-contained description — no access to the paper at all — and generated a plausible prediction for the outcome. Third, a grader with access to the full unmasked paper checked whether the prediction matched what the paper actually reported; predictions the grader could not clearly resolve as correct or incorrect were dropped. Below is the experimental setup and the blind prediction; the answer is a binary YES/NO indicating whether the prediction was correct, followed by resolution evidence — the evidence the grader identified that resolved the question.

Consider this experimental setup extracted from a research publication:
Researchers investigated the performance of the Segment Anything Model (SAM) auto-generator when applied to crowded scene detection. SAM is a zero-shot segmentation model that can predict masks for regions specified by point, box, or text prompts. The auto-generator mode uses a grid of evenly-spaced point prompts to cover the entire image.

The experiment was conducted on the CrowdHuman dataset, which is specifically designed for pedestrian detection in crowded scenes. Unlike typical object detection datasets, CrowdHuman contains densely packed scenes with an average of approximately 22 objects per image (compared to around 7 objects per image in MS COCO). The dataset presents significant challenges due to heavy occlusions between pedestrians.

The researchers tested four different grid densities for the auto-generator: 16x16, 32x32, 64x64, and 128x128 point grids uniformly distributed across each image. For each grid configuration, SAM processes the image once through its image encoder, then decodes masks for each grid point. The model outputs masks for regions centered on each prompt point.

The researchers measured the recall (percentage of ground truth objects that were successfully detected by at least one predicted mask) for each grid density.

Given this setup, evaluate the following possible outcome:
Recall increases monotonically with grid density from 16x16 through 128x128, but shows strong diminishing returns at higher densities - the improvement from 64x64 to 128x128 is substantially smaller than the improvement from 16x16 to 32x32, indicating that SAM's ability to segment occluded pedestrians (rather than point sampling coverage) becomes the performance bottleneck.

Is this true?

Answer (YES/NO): NO